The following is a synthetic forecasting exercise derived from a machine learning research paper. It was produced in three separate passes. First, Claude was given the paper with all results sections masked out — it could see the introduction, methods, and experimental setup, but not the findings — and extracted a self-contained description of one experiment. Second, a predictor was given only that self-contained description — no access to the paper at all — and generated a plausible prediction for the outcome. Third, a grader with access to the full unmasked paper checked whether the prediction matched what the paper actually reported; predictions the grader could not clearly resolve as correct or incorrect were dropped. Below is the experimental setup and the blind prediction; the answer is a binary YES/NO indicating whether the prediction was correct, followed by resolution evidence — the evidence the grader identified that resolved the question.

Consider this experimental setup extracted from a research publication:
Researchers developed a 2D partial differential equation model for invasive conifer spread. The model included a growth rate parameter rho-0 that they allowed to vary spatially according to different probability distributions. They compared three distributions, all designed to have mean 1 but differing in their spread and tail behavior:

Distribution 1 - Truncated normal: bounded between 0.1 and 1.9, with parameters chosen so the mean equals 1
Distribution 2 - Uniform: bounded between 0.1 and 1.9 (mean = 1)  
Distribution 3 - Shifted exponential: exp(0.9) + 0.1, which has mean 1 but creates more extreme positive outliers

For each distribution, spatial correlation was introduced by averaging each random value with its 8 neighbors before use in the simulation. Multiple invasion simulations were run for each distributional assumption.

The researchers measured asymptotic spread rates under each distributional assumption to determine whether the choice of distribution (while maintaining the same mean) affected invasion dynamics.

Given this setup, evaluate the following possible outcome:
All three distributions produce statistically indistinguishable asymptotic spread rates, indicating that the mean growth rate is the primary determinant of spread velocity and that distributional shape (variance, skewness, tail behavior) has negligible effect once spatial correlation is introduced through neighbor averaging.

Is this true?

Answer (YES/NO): NO